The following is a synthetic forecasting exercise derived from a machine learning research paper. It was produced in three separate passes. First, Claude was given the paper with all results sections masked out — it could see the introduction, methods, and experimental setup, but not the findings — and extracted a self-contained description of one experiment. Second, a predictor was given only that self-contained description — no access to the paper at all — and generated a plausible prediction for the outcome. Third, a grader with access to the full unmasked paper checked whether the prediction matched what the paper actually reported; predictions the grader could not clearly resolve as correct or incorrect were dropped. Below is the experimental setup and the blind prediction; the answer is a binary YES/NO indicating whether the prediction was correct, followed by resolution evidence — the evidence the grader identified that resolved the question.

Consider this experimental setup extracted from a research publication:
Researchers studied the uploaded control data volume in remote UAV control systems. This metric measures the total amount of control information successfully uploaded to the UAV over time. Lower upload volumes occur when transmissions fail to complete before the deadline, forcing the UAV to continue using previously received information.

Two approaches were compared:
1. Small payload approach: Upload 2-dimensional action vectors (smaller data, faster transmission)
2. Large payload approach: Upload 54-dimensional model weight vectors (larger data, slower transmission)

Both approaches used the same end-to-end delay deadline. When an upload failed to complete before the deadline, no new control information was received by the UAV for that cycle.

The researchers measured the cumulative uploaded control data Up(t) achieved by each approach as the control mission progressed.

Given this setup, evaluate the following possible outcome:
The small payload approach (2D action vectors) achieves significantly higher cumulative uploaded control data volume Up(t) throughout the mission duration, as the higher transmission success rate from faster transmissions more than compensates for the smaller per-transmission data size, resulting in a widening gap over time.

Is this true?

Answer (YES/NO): YES